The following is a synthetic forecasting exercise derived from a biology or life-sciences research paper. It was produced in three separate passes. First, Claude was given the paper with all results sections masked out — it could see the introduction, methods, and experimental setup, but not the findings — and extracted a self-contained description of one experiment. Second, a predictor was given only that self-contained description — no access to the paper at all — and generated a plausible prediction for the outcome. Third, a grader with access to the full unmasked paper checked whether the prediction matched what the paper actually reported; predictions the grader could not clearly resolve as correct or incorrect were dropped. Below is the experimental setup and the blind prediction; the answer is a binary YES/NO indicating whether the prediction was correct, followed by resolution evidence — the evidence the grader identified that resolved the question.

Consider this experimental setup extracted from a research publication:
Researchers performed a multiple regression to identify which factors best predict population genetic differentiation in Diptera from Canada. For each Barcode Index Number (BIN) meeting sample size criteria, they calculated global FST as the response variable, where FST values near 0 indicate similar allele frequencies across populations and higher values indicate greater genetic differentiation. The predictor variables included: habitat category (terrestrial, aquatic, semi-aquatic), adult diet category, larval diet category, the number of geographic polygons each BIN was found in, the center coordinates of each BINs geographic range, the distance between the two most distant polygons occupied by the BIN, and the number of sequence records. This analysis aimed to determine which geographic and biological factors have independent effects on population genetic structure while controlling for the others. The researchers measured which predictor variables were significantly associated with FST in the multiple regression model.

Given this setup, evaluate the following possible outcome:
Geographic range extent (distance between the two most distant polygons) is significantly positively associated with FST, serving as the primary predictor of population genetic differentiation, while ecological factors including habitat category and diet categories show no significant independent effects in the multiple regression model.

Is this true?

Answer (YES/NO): NO